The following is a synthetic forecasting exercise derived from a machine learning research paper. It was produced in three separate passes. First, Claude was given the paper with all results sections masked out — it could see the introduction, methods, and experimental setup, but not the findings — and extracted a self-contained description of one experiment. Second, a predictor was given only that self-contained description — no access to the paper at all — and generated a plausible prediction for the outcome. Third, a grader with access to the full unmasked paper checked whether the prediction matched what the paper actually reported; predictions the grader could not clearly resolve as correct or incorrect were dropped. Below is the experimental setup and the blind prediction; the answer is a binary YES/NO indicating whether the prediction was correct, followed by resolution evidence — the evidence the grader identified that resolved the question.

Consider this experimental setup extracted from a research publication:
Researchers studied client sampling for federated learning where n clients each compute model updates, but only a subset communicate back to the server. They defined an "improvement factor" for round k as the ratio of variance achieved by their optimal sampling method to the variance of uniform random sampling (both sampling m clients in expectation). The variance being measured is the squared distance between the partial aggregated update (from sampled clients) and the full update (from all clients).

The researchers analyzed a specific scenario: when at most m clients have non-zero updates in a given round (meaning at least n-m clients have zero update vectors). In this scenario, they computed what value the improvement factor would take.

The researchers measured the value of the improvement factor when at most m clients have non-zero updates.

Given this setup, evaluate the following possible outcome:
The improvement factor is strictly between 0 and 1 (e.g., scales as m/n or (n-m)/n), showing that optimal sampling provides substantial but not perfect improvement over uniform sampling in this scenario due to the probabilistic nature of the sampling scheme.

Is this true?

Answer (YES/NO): NO